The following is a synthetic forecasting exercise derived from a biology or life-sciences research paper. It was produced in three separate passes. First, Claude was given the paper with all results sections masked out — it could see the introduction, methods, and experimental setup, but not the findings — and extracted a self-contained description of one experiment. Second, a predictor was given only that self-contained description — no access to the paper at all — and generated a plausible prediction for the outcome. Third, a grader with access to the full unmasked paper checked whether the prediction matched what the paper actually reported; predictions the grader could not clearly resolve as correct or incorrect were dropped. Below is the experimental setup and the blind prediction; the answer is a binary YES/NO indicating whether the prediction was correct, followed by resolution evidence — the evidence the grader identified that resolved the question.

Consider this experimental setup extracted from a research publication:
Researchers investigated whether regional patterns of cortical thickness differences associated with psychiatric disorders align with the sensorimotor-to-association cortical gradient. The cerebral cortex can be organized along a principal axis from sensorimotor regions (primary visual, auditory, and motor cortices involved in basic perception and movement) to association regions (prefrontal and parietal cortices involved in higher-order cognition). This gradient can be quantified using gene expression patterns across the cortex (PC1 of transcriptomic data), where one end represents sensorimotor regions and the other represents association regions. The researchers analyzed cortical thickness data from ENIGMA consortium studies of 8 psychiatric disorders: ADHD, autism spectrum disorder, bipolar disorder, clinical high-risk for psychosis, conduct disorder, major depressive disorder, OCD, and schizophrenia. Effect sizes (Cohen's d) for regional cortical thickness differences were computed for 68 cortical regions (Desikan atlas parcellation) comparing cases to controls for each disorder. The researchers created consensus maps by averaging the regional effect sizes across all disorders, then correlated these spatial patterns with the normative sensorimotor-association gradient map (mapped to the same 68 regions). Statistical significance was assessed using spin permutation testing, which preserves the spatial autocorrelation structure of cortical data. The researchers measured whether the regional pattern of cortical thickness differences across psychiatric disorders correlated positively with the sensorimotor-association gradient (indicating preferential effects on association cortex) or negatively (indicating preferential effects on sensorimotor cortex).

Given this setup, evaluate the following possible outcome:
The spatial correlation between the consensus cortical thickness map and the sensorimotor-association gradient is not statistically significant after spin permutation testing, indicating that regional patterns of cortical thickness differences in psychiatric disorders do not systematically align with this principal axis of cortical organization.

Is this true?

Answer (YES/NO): YES